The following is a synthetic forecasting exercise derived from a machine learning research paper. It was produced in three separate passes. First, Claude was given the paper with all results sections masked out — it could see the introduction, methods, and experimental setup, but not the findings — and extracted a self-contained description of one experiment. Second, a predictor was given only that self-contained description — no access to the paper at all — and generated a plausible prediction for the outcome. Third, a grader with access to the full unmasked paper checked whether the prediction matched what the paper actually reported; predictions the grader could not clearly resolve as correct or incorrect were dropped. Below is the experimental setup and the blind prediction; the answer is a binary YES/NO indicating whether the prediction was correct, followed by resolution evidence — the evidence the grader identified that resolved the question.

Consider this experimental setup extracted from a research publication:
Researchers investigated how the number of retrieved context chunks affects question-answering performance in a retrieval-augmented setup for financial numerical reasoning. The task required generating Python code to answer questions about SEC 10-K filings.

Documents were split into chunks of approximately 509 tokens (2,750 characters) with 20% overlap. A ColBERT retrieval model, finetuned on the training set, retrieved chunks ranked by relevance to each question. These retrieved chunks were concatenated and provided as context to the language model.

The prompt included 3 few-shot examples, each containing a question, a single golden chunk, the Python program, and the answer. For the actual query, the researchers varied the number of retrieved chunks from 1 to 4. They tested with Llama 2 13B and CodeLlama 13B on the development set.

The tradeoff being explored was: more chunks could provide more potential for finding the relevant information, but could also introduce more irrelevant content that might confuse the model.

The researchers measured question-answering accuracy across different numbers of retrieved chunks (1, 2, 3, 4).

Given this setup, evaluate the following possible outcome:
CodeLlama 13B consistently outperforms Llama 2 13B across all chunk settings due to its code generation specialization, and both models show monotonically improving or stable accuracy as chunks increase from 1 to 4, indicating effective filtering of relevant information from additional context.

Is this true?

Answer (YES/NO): NO